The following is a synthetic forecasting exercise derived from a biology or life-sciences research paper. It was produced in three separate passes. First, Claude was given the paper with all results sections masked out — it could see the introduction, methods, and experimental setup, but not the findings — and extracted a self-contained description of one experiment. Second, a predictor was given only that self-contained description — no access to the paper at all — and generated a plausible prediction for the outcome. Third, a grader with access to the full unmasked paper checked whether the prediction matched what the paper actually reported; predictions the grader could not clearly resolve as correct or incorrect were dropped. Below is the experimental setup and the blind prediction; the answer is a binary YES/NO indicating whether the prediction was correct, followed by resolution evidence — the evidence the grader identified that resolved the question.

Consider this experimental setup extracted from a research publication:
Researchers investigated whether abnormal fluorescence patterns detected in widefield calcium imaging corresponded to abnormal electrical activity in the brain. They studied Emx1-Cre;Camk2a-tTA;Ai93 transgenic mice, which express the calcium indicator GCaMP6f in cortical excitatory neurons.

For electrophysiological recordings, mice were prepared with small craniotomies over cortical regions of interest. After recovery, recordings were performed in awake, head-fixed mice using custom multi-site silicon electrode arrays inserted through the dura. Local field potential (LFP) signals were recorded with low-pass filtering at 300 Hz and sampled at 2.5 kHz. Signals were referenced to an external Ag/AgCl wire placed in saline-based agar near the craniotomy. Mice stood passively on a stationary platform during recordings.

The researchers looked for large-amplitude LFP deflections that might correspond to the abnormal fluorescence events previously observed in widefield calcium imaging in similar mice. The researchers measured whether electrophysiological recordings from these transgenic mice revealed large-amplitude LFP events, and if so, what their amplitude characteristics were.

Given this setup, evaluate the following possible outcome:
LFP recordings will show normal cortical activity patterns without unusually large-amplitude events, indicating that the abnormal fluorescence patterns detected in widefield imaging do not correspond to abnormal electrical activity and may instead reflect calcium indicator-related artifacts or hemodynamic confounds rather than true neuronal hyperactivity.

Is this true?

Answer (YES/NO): NO